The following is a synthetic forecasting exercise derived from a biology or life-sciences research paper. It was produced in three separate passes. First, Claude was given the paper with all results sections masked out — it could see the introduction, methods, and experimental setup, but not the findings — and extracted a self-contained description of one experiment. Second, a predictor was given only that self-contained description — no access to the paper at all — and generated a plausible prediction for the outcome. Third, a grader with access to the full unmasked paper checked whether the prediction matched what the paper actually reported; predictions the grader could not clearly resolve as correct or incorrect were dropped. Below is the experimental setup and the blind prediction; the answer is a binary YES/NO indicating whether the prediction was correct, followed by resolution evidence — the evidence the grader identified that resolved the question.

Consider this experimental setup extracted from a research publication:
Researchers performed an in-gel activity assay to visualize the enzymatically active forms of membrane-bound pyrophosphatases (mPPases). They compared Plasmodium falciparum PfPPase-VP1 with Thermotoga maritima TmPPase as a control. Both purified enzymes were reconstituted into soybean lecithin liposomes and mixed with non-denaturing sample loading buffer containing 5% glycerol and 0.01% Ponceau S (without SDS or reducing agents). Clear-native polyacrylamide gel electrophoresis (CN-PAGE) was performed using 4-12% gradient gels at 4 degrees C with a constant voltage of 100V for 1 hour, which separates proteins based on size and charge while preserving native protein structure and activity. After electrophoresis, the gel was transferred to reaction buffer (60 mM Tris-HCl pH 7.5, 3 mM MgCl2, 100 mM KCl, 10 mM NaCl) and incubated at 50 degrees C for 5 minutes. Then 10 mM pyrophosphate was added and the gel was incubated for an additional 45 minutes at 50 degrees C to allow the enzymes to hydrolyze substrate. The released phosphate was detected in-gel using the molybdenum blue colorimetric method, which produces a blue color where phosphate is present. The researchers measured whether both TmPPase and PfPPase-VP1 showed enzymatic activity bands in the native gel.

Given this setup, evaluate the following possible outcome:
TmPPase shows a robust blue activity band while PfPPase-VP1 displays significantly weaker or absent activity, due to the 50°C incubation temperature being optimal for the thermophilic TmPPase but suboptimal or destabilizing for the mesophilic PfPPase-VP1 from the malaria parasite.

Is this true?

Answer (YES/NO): NO